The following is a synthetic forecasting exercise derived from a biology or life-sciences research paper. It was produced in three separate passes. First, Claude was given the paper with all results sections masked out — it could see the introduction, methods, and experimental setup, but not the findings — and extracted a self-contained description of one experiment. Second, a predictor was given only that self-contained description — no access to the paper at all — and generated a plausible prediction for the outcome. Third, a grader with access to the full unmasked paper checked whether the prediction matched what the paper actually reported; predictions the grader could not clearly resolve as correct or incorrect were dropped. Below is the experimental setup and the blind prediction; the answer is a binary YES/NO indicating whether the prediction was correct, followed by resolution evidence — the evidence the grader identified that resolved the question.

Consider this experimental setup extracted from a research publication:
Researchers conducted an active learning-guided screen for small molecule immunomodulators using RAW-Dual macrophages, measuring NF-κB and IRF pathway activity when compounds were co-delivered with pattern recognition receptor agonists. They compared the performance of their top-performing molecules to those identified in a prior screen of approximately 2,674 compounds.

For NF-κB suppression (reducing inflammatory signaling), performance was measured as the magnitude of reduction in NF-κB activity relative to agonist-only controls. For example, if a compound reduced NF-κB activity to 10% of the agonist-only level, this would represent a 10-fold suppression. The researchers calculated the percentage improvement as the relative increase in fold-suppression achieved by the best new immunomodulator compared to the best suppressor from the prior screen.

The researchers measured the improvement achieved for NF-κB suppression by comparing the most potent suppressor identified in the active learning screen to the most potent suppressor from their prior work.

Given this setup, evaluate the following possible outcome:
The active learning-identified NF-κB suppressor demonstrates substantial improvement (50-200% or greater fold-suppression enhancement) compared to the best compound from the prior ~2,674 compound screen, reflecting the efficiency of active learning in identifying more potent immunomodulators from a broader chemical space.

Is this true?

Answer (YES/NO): YES